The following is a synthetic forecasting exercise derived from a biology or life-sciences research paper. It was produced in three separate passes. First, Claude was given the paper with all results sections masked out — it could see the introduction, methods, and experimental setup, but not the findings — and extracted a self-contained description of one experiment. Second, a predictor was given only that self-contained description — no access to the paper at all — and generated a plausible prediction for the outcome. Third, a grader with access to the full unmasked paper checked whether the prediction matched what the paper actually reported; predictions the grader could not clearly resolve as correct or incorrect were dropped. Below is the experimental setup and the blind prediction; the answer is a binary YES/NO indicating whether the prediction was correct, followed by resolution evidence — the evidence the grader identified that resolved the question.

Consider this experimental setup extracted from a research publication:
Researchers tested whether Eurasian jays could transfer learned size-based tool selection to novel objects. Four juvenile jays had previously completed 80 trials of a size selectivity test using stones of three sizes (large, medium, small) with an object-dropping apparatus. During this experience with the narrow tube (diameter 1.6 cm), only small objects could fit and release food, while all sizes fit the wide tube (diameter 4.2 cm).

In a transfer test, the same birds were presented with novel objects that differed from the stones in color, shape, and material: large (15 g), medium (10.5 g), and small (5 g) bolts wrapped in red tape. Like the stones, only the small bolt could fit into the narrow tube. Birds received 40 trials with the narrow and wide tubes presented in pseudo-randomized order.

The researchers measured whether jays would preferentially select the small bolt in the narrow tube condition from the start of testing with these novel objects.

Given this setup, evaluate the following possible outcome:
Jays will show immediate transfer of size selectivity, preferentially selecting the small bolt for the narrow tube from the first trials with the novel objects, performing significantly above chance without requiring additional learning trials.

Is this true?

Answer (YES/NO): NO